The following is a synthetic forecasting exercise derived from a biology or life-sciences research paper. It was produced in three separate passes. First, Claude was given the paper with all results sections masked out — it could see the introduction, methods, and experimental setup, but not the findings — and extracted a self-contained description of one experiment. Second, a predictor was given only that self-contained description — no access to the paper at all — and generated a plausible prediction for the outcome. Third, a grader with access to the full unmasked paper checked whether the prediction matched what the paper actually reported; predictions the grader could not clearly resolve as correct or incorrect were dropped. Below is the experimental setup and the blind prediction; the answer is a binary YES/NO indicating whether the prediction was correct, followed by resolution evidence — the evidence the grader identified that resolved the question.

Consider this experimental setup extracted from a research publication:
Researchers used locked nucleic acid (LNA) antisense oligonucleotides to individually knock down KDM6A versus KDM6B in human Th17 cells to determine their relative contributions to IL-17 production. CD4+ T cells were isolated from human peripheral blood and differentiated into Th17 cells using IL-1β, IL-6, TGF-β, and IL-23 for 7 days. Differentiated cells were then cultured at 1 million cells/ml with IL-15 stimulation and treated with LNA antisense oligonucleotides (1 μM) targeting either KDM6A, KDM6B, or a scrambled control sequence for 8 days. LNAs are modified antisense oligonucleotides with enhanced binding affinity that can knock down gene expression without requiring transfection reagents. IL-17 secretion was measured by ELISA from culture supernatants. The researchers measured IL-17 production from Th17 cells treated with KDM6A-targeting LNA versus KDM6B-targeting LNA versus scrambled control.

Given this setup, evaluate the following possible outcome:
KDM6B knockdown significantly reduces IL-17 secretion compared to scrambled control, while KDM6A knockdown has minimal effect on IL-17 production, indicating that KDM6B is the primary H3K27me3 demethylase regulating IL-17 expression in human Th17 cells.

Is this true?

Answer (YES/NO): NO